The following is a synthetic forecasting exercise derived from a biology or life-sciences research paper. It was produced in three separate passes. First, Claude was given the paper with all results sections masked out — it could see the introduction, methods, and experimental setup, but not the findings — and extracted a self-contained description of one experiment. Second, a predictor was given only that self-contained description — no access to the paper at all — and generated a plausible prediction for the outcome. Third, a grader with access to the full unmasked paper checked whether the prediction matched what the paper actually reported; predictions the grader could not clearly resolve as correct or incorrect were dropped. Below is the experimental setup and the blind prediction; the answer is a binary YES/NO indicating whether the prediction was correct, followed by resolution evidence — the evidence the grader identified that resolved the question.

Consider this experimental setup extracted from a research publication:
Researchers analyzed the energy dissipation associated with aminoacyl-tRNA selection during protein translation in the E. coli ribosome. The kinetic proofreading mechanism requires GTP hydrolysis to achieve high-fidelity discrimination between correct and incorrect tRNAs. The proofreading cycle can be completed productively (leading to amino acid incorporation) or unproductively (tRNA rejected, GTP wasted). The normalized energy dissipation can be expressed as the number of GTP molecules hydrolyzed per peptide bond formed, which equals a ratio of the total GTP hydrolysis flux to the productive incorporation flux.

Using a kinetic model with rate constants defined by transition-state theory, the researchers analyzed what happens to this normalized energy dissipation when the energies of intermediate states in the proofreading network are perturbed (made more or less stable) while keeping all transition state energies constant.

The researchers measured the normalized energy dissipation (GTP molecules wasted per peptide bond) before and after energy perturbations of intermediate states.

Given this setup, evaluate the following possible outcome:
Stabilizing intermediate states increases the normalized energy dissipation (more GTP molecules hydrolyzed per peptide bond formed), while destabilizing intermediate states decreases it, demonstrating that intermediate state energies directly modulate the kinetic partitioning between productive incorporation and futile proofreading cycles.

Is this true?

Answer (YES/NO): NO